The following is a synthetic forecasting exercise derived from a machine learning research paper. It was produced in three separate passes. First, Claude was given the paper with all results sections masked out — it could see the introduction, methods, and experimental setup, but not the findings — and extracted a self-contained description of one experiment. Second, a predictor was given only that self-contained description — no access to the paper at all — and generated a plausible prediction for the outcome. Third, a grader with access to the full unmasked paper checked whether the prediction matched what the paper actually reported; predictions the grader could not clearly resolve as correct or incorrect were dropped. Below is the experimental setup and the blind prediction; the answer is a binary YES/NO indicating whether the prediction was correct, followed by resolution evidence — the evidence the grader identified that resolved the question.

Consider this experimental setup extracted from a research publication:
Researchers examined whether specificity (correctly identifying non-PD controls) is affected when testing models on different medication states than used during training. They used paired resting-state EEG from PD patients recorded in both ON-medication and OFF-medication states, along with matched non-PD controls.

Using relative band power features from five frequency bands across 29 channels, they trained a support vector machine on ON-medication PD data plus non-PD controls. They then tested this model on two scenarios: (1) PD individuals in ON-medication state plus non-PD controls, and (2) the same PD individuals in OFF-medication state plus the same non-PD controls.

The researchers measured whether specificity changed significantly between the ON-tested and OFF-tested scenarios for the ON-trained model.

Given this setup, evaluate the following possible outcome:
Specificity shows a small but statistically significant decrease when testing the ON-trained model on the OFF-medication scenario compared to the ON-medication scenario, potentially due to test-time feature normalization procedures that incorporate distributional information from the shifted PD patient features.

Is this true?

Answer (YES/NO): NO